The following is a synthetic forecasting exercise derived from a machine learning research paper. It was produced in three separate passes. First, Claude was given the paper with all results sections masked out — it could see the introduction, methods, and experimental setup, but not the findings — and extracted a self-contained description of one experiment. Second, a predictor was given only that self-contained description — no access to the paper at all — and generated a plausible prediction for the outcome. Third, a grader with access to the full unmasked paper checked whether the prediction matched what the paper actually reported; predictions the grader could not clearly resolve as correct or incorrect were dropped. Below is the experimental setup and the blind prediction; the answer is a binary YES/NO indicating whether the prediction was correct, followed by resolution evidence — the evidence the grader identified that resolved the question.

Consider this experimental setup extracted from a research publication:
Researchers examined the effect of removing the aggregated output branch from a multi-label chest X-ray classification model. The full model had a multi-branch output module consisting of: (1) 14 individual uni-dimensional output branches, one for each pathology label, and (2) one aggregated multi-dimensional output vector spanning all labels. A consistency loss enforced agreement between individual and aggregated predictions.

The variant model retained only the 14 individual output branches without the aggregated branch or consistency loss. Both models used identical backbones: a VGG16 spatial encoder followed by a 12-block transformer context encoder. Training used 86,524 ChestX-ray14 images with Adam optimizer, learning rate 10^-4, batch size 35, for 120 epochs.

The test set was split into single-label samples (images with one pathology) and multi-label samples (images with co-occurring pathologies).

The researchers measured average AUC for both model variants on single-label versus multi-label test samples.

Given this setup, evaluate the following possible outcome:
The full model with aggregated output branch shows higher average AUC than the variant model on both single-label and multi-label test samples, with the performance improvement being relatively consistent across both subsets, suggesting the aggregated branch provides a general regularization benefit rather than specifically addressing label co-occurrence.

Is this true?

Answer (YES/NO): NO